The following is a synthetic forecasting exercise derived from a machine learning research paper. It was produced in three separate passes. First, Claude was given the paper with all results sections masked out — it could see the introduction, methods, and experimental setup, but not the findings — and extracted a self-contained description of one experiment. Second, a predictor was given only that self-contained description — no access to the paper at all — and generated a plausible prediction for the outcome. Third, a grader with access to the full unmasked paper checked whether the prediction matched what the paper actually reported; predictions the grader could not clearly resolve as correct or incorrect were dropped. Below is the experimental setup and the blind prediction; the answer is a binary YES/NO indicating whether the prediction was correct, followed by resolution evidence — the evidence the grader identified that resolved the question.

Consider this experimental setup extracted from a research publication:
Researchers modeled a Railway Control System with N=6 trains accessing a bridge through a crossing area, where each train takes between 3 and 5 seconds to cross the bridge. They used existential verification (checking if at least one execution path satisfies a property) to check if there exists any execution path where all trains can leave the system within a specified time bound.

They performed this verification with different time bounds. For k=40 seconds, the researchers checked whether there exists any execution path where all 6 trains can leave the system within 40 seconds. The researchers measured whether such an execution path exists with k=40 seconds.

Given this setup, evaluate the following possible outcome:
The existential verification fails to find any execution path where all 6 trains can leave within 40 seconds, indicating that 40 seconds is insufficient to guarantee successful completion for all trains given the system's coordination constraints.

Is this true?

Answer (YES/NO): YES